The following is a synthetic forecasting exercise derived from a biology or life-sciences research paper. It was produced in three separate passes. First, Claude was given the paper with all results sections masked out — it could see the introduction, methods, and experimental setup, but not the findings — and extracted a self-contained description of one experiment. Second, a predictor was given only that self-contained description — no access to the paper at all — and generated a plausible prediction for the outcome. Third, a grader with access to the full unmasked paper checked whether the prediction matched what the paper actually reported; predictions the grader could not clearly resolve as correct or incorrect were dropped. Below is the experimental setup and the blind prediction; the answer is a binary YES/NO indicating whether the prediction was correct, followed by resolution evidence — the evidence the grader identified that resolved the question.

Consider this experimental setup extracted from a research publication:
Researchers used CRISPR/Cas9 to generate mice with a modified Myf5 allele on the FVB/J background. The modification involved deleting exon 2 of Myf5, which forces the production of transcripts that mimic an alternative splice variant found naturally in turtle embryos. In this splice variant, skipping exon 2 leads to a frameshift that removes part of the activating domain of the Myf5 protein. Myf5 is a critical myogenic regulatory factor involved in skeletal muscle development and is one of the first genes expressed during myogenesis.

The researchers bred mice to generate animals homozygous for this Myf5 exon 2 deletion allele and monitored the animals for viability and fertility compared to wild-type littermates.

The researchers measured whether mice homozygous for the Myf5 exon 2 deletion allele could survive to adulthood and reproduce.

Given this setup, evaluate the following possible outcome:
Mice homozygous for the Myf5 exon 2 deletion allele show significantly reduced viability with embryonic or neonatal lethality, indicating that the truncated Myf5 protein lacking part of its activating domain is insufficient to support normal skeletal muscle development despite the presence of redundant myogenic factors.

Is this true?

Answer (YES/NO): NO